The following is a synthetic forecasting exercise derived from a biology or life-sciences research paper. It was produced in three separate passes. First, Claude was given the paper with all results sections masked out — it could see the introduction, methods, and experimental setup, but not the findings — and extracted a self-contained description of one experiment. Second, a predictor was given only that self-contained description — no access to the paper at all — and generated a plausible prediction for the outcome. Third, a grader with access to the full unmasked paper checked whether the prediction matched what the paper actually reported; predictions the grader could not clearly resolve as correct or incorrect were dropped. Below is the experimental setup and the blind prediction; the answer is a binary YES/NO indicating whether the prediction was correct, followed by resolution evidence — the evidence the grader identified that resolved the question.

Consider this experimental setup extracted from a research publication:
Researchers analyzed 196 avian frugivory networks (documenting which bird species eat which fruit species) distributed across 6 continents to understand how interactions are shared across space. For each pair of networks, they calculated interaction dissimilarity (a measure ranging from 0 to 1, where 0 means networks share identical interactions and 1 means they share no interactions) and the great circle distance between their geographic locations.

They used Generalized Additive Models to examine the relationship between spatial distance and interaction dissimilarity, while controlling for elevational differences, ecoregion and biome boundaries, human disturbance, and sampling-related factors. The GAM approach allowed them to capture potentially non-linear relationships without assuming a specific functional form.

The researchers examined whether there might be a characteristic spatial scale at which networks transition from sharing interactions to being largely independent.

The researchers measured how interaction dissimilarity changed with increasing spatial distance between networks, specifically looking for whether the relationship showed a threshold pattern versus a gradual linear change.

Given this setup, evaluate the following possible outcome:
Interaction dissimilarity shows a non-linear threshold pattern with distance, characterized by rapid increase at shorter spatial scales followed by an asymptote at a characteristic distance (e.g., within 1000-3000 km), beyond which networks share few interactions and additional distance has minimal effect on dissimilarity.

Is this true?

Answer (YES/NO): YES